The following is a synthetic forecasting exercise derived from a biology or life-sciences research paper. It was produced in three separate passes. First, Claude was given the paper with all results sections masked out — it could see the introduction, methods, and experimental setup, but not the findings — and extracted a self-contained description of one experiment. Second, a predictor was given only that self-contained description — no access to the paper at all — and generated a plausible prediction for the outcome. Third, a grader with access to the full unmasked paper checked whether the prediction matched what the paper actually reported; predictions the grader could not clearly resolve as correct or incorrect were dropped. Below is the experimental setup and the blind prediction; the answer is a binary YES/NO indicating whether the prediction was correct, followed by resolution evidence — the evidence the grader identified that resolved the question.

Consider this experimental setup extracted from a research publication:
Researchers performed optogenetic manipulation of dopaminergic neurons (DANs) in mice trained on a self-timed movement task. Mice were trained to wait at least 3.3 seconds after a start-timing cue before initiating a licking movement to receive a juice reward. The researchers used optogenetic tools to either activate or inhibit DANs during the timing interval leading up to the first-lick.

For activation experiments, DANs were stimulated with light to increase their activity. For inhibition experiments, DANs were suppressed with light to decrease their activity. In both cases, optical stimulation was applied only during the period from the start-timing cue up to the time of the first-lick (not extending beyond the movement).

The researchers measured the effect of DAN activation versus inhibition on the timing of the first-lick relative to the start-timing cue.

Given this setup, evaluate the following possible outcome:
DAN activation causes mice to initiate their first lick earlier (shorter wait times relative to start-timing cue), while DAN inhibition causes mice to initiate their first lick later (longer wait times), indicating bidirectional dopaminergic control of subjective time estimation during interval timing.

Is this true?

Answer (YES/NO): YES